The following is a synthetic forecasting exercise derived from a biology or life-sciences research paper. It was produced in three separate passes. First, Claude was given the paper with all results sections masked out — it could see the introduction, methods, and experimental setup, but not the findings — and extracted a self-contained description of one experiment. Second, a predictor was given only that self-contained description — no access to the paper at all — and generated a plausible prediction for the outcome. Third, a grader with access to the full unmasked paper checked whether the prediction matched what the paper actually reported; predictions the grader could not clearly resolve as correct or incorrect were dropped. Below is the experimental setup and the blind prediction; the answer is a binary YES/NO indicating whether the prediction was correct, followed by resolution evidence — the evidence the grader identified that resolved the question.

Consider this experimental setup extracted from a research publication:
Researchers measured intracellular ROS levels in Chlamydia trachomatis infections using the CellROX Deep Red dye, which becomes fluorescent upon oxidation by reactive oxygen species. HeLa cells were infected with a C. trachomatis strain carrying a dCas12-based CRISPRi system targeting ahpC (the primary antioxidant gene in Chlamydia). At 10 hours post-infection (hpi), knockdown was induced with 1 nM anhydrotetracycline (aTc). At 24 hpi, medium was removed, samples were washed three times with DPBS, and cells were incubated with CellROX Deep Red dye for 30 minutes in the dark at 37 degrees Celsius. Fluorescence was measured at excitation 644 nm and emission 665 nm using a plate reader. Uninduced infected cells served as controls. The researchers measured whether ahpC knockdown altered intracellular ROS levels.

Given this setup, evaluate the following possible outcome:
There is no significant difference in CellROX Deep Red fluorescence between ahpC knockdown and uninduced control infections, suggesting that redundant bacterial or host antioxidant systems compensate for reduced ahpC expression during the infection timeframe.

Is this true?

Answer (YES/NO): NO